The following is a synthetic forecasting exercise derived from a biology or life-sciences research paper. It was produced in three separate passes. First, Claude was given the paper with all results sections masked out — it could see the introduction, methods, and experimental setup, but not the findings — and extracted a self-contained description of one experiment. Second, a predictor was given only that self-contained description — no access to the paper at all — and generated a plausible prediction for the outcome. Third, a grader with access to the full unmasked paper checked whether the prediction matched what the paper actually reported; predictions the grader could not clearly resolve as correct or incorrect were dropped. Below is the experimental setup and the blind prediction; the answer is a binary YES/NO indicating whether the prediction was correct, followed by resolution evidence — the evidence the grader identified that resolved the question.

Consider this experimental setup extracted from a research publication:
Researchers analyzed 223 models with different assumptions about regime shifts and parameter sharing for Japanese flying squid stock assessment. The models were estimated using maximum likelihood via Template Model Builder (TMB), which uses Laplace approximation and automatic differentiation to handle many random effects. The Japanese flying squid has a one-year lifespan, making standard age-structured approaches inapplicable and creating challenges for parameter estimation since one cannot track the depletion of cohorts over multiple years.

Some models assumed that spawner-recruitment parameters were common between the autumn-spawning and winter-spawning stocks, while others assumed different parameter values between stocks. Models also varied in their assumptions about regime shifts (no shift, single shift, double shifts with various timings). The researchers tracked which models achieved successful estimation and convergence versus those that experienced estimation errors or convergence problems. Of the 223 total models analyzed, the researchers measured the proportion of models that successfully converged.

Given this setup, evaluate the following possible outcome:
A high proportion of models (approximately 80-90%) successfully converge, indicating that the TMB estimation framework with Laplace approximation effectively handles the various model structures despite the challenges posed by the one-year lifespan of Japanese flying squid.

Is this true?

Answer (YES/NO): NO